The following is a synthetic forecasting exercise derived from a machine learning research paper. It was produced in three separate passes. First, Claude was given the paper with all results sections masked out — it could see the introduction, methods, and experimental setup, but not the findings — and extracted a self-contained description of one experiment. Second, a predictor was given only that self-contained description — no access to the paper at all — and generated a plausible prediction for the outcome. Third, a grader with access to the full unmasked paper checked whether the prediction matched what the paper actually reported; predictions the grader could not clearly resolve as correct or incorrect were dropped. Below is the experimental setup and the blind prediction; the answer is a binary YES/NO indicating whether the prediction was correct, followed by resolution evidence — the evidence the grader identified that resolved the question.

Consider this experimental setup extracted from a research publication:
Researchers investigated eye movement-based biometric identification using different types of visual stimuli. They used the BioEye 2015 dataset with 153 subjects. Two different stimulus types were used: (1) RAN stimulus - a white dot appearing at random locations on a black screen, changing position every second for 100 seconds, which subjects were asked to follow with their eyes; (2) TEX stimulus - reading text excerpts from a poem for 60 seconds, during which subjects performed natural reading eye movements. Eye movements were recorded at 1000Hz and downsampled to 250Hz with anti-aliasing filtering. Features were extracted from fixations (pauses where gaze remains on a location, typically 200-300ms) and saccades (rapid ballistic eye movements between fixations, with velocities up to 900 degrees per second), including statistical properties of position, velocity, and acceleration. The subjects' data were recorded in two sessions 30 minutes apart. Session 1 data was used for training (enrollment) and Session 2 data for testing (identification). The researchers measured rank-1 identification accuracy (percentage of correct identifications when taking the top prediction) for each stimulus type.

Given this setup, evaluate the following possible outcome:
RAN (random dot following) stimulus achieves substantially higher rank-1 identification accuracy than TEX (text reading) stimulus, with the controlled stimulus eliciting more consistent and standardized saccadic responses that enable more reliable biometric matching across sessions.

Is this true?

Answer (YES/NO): NO